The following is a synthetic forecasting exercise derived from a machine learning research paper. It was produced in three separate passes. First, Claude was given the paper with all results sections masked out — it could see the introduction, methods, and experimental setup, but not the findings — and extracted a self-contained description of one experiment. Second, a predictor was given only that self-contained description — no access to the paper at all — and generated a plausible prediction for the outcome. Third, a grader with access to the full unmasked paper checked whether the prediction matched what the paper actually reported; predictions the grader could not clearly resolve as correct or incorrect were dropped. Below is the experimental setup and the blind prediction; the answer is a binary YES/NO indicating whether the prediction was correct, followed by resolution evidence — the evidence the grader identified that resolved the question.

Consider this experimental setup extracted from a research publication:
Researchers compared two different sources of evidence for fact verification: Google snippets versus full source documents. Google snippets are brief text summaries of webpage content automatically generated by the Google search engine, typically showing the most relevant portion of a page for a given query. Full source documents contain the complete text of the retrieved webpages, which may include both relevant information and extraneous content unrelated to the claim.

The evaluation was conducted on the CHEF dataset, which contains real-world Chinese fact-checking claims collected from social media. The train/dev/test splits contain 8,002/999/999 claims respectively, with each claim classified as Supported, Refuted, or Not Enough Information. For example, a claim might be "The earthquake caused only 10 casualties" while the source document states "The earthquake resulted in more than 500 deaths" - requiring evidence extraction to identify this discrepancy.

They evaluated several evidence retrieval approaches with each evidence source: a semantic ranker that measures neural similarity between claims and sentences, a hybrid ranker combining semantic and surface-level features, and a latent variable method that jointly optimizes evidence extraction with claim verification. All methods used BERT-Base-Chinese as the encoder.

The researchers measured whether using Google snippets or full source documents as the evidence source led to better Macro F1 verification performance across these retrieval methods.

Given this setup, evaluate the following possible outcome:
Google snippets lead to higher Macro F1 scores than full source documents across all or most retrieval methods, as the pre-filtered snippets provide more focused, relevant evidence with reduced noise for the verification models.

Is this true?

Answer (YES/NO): NO